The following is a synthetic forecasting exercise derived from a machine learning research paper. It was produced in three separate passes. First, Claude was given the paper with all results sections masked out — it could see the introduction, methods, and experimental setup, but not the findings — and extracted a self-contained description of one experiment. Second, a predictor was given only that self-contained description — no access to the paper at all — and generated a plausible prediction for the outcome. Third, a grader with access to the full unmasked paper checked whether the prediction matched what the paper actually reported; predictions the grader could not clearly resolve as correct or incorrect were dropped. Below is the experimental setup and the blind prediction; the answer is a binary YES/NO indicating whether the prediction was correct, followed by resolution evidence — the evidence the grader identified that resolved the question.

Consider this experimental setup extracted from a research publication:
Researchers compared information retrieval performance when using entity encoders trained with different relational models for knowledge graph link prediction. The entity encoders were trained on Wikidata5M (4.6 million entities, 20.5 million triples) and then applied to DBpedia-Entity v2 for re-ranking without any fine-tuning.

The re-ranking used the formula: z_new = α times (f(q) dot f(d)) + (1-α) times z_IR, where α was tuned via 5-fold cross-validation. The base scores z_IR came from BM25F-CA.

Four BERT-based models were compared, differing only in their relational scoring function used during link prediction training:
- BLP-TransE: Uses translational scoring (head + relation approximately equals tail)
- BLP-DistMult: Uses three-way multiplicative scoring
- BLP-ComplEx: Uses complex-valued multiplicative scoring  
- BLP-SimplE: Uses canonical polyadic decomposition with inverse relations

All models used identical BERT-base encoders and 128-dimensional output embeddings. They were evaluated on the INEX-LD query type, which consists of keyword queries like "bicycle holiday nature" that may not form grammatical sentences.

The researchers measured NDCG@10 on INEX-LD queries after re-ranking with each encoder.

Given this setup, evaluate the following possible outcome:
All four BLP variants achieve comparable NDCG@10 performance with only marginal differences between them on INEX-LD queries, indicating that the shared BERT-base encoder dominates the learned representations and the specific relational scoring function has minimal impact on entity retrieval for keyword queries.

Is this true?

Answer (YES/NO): YES